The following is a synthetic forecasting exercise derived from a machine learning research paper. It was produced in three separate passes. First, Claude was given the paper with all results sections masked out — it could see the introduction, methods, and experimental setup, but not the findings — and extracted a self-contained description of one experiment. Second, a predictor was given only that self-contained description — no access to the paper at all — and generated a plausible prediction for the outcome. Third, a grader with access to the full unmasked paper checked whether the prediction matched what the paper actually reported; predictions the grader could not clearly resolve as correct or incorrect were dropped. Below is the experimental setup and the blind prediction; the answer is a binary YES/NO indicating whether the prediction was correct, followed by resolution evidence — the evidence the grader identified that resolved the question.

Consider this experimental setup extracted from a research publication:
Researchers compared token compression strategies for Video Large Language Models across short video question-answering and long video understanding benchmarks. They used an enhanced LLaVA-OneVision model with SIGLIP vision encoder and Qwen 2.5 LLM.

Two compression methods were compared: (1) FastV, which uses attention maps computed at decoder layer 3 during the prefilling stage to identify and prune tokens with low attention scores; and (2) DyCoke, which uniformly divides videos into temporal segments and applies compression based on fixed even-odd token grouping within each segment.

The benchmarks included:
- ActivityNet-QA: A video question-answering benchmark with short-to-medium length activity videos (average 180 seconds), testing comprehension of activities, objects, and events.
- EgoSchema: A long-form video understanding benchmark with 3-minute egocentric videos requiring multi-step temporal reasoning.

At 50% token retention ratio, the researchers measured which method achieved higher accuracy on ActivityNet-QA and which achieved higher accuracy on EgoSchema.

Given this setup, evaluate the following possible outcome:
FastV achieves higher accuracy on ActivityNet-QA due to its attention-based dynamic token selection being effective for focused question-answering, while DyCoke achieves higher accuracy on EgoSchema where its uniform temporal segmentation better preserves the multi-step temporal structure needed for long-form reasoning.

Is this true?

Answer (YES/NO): NO